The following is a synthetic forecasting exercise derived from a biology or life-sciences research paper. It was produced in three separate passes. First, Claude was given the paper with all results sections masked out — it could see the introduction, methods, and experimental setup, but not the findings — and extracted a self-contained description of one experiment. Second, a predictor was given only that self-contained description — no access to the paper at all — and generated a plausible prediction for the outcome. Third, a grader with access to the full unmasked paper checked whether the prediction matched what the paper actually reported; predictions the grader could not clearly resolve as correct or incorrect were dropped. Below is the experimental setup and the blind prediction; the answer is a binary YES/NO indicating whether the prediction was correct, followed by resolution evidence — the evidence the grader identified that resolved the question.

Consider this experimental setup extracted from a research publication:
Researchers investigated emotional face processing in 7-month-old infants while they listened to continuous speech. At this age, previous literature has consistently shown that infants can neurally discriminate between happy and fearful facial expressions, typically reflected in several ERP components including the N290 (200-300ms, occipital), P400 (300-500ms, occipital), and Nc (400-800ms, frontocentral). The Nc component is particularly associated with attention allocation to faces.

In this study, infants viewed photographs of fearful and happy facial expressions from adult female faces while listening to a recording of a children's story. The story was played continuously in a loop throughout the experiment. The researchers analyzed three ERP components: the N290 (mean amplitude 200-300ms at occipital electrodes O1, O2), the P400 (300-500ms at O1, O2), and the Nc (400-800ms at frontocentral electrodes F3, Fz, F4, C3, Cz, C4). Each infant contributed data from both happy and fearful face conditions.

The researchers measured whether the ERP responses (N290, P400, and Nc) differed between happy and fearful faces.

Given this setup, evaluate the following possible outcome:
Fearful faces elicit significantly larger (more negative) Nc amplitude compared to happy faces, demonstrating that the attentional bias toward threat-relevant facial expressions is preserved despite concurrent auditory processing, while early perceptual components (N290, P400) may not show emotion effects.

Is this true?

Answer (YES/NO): NO